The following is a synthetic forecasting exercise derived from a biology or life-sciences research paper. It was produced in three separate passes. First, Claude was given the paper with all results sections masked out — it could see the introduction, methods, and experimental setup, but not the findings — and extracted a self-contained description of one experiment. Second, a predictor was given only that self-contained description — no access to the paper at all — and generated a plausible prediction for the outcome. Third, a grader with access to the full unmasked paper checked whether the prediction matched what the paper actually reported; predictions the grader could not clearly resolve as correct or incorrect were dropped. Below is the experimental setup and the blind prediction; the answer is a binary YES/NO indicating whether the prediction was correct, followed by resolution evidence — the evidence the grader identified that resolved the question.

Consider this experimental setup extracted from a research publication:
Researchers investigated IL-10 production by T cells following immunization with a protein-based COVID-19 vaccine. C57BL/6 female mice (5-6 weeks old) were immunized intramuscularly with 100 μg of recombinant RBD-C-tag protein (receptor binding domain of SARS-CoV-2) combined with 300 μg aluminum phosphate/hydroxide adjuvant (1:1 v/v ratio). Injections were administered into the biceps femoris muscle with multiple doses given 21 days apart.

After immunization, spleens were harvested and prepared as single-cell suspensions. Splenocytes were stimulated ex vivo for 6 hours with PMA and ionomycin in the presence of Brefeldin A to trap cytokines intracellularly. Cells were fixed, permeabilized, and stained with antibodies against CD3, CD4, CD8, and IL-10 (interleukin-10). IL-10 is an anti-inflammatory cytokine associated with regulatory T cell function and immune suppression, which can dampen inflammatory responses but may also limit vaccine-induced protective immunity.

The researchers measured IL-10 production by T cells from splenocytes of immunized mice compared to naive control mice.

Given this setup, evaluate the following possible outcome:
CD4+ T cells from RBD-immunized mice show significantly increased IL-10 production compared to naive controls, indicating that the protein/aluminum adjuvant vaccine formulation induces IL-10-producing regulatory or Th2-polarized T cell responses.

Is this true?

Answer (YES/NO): NO